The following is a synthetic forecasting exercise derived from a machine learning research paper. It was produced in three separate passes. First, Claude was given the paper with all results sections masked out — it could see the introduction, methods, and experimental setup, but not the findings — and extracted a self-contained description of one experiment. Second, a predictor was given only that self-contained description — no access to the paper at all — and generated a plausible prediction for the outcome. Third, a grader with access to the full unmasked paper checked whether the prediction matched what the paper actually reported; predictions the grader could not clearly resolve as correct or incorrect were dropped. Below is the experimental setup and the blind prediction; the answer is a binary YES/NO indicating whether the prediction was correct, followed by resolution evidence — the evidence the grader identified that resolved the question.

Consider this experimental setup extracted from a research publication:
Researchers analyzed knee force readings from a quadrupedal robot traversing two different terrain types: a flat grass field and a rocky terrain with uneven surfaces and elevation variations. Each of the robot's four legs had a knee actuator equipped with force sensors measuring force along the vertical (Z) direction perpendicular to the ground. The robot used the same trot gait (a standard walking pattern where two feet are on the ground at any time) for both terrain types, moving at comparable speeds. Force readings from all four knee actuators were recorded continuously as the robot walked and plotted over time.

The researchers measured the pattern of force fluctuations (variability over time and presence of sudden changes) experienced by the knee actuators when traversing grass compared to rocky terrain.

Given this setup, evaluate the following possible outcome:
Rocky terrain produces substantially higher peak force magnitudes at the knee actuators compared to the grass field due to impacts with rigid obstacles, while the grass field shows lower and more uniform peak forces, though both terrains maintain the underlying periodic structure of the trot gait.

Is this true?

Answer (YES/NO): NO